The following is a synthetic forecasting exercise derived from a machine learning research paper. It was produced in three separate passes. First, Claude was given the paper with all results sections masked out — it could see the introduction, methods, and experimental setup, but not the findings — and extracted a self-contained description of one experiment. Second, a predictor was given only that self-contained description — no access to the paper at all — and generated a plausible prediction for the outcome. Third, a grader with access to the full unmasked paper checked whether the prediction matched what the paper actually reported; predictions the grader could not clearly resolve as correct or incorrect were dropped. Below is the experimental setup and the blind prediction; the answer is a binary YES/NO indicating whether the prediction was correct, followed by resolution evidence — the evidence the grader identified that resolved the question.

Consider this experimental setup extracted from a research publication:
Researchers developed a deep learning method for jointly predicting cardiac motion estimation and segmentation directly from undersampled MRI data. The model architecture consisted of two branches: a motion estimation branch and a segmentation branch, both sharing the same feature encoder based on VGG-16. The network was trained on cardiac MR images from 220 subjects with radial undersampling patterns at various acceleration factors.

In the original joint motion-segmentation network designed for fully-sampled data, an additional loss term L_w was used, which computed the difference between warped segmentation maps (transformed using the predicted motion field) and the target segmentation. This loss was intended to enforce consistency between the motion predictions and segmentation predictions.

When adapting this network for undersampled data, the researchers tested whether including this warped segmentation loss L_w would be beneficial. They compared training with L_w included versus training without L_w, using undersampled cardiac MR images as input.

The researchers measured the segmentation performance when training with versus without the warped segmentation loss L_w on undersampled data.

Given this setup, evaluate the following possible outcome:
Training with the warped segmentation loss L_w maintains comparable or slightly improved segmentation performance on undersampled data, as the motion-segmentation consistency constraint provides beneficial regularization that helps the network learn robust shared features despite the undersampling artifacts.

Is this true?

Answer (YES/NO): NO